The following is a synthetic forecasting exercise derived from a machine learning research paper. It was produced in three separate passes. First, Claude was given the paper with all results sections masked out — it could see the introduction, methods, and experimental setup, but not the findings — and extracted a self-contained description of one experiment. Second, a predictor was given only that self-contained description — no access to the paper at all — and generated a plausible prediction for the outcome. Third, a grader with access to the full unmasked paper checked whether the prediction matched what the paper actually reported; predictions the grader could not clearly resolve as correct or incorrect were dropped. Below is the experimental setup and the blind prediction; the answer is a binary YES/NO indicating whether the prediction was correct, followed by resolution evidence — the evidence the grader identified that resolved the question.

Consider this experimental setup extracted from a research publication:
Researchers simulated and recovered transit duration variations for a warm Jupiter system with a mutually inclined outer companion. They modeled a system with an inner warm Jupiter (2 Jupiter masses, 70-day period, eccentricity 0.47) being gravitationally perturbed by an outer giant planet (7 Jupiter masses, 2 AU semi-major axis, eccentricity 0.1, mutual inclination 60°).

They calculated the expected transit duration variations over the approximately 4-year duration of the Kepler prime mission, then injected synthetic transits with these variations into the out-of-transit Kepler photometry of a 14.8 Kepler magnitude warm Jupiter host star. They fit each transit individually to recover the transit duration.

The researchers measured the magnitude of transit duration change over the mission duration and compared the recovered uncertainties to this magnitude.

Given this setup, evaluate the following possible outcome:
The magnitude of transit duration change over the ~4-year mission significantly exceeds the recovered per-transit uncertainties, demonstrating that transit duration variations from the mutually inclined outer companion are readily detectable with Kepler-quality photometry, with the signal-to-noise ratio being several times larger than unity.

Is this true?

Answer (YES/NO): YES